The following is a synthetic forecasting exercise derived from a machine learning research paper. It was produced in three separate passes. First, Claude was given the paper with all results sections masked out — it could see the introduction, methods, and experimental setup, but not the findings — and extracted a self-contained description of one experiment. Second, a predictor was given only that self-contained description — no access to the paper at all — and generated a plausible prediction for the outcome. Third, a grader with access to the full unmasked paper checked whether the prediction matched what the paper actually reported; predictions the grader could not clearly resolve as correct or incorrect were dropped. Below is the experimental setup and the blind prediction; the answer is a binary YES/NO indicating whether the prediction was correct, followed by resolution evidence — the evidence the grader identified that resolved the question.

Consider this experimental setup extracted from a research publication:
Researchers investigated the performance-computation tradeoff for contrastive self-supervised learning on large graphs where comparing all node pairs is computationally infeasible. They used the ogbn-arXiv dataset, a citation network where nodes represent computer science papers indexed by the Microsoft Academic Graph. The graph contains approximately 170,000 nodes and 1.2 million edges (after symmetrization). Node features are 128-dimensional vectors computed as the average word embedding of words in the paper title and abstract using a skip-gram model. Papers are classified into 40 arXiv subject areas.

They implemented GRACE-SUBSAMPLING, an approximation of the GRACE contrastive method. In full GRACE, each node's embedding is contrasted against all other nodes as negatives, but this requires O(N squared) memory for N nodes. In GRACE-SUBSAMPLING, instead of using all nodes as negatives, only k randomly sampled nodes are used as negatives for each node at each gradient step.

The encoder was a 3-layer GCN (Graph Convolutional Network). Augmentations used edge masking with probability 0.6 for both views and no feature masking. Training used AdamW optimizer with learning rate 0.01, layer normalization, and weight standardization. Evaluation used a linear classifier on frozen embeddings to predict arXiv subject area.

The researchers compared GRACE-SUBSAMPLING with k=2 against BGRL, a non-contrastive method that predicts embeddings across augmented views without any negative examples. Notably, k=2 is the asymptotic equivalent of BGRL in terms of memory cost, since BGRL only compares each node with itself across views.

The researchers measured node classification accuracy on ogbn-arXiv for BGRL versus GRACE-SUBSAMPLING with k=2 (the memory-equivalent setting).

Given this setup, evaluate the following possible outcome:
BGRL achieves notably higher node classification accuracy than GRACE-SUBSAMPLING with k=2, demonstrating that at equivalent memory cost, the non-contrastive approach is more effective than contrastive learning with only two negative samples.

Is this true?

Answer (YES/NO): YES